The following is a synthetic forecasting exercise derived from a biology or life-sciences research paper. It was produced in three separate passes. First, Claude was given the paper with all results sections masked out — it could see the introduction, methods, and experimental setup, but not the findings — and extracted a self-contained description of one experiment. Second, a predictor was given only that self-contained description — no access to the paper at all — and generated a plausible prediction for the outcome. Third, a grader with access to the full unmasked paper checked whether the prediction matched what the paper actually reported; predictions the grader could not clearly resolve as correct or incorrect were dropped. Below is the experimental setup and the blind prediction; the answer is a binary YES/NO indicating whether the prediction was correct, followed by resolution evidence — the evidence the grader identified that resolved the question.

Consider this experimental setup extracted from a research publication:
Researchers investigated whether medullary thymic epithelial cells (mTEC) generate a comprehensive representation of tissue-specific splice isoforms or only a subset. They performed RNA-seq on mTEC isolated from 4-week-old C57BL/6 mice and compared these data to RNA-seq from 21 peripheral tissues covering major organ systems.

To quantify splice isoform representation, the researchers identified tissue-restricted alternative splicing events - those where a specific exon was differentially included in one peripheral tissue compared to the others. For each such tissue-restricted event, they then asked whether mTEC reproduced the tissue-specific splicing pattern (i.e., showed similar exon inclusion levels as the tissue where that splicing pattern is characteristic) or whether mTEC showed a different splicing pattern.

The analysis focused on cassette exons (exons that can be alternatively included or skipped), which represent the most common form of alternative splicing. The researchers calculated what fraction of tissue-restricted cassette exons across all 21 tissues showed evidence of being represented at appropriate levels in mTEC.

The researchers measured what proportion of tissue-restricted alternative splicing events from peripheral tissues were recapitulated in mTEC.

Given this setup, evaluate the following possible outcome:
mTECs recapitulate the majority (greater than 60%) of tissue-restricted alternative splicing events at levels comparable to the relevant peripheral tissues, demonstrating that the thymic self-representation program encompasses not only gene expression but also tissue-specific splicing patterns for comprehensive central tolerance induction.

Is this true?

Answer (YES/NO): NO